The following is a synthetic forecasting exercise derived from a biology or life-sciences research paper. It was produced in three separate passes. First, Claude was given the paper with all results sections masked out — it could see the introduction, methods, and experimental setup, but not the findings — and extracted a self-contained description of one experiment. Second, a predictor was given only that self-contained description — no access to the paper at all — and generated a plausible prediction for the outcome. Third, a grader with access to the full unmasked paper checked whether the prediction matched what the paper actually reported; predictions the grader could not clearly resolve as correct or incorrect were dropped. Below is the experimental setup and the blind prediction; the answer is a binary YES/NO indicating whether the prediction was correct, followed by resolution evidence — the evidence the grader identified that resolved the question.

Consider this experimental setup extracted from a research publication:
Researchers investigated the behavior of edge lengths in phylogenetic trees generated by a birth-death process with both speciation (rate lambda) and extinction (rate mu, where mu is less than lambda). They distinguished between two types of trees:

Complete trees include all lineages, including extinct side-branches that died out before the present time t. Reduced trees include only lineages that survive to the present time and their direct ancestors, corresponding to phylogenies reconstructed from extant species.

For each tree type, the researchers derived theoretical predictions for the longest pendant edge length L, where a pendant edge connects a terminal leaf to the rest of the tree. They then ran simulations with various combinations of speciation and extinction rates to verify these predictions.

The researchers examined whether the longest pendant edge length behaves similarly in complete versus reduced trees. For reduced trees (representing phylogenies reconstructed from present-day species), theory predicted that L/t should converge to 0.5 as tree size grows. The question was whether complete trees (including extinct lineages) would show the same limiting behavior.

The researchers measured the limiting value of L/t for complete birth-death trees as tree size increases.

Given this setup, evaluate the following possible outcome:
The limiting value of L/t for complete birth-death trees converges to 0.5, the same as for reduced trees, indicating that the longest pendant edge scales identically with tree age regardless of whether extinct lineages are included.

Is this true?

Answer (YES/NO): NO